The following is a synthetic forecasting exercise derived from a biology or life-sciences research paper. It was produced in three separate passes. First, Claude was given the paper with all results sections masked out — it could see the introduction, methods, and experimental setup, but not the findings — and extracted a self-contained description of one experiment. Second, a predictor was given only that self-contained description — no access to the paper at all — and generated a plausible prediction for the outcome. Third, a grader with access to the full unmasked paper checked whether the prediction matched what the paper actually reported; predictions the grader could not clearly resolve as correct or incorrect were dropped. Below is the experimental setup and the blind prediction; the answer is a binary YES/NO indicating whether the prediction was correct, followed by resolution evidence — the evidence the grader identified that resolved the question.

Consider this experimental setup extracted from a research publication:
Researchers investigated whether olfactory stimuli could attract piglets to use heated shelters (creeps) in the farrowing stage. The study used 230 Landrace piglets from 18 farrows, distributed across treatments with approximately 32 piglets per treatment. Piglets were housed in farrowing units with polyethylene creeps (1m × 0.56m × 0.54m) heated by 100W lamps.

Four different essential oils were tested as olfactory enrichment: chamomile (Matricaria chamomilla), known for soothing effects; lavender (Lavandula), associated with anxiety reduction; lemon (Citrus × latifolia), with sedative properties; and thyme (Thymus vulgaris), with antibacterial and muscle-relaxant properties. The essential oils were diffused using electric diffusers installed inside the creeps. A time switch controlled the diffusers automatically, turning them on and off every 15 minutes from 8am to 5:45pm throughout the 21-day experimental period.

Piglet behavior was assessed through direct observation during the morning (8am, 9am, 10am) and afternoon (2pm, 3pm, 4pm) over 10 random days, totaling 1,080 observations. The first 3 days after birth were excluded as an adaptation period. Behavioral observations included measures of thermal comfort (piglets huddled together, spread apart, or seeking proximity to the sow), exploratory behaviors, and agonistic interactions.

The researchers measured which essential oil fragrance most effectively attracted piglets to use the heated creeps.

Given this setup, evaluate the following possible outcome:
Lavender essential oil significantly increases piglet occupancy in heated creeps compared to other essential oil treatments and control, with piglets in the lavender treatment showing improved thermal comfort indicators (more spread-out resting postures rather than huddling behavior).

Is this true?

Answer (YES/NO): NO